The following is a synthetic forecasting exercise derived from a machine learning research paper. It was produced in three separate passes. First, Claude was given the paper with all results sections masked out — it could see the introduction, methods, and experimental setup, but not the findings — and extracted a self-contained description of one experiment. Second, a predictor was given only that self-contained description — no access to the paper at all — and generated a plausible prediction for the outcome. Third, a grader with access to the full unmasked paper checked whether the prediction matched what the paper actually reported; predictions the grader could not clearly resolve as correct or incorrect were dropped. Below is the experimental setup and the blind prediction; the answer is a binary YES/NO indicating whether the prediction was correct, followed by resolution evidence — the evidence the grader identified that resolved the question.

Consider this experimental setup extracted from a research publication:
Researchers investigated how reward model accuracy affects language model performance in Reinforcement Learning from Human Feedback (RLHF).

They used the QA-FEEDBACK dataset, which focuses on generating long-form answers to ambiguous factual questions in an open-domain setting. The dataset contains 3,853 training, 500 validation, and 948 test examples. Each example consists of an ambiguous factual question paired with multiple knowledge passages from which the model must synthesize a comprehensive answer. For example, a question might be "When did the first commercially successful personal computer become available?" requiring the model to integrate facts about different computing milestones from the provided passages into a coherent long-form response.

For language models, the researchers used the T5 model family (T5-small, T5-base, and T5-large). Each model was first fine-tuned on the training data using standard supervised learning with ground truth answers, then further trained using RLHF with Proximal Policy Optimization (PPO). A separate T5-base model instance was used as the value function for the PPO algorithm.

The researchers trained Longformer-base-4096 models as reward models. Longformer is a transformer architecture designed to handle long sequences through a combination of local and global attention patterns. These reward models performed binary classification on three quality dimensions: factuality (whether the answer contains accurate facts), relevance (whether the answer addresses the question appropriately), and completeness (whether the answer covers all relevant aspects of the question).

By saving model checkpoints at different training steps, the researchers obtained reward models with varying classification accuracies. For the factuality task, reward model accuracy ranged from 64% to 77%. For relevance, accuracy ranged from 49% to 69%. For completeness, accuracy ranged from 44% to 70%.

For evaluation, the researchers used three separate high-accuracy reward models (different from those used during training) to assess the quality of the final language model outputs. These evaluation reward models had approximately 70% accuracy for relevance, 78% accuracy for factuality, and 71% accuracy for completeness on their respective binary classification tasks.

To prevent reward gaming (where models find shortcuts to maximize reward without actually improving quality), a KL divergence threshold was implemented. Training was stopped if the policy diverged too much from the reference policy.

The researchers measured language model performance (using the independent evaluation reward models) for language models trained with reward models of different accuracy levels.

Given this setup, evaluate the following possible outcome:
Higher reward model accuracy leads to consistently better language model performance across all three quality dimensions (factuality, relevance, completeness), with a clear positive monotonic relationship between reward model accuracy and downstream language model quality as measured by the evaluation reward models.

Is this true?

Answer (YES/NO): NO